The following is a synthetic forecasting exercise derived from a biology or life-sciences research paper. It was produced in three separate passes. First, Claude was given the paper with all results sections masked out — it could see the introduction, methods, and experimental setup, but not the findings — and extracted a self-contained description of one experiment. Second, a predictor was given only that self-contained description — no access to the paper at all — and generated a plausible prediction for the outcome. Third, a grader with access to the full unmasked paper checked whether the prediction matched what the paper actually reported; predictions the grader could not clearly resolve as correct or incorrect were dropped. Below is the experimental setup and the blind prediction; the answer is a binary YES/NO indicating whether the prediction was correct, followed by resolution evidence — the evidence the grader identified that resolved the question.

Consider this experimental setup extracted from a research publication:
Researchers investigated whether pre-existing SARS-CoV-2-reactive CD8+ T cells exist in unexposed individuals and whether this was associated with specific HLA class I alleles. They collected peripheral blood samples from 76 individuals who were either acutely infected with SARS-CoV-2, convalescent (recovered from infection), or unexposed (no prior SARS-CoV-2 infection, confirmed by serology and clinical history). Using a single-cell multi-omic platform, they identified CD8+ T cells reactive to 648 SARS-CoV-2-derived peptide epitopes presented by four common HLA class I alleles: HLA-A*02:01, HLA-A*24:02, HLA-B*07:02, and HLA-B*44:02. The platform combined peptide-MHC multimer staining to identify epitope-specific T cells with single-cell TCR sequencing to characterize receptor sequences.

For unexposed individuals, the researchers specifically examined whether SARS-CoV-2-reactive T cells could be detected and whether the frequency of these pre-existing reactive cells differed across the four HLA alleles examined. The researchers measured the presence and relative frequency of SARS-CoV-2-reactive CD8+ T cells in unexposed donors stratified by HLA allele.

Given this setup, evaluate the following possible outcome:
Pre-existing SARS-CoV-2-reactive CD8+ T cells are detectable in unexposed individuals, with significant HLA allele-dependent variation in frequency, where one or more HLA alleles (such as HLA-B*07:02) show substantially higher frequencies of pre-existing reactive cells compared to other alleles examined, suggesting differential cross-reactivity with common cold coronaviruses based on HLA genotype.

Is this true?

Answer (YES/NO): YES